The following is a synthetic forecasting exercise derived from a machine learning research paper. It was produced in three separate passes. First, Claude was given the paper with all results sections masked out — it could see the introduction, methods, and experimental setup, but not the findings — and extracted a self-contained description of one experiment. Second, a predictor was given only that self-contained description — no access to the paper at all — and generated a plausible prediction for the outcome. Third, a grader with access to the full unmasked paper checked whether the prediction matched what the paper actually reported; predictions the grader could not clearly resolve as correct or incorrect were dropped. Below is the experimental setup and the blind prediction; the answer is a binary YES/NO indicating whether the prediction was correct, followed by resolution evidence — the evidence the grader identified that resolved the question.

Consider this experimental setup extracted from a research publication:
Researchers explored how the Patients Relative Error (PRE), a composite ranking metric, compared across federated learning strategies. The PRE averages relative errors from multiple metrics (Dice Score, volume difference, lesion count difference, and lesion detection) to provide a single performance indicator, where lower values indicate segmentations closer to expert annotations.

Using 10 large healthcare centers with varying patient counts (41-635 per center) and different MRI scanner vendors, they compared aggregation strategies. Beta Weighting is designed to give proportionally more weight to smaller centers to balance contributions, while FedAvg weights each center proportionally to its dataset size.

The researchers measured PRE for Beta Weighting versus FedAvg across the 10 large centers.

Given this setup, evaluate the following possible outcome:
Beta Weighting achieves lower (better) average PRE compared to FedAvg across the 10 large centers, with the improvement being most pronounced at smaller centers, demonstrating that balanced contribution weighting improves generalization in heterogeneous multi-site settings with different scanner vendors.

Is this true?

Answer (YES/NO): NO